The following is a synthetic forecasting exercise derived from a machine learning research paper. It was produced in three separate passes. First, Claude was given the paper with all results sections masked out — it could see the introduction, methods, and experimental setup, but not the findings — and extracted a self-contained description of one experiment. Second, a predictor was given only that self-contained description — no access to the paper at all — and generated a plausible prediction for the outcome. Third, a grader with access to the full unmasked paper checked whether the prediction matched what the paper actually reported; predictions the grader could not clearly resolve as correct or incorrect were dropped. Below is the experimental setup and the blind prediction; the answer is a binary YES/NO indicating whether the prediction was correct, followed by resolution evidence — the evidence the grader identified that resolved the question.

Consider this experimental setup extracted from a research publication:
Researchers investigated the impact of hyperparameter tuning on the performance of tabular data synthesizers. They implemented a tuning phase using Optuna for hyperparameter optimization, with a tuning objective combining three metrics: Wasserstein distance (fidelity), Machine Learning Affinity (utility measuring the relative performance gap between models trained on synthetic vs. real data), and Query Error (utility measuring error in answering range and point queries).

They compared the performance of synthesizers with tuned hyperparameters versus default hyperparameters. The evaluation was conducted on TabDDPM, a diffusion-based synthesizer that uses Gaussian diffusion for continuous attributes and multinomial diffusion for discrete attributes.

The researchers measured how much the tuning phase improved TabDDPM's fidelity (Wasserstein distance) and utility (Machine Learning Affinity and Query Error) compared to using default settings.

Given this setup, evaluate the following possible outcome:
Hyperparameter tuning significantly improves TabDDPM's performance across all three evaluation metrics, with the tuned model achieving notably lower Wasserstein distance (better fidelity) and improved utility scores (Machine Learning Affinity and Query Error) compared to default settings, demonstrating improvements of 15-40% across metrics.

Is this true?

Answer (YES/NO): NO